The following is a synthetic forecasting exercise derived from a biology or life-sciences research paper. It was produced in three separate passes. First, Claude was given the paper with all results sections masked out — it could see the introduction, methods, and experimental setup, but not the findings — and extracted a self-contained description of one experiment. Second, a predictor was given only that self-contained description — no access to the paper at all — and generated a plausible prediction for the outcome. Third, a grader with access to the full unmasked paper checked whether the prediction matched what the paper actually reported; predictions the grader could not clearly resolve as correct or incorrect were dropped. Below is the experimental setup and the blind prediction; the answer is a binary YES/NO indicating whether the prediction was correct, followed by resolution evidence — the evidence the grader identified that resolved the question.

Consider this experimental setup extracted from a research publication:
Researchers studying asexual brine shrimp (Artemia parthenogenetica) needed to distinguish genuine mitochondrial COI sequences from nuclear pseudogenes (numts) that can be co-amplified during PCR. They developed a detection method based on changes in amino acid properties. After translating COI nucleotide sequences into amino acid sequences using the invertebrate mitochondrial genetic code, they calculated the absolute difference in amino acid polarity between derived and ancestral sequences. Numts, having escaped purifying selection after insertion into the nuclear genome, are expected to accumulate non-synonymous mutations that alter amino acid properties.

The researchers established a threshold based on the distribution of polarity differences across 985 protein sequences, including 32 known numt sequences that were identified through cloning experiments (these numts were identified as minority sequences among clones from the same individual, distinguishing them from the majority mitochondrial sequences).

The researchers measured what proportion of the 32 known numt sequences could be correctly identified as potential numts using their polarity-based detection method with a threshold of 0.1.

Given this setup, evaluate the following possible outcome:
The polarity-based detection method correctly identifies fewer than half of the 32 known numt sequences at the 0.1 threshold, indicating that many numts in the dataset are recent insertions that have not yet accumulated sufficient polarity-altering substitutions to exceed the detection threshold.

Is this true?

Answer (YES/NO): NO